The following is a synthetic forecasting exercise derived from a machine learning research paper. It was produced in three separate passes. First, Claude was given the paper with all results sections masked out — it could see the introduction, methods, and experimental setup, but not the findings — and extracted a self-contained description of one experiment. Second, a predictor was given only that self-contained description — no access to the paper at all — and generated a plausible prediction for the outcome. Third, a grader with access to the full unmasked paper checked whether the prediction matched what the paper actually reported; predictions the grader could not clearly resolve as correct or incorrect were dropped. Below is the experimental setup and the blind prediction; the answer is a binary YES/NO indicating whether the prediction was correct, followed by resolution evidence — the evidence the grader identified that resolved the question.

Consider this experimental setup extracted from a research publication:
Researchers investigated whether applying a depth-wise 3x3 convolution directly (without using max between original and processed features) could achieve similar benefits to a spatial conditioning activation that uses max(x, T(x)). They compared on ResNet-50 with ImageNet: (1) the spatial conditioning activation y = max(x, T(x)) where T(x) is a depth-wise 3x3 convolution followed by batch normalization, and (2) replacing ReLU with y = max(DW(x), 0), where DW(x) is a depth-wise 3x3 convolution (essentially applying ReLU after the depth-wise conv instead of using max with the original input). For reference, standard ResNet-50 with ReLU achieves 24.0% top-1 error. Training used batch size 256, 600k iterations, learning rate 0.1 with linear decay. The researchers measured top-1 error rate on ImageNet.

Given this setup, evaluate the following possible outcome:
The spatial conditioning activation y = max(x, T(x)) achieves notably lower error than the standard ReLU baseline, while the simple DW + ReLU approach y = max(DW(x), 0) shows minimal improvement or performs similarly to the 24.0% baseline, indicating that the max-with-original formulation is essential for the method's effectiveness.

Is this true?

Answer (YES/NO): YES